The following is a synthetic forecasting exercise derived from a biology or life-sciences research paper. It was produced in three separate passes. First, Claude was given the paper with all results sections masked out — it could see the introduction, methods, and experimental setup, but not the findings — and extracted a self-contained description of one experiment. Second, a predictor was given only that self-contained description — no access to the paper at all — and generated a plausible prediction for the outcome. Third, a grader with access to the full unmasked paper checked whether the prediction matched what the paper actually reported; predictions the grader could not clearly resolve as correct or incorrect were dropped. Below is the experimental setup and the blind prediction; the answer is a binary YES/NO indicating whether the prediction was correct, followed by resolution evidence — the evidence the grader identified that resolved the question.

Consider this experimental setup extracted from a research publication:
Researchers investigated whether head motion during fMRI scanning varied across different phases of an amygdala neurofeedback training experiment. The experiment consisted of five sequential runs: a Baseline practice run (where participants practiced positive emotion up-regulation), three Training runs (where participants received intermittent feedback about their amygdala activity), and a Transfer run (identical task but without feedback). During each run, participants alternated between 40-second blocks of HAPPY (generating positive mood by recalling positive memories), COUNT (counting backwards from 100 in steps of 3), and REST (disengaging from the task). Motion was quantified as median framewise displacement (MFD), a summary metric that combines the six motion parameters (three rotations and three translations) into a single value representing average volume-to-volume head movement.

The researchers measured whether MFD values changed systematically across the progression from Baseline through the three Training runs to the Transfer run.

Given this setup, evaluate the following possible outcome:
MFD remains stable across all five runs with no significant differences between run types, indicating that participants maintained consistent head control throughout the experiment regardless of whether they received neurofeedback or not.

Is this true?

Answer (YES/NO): YES